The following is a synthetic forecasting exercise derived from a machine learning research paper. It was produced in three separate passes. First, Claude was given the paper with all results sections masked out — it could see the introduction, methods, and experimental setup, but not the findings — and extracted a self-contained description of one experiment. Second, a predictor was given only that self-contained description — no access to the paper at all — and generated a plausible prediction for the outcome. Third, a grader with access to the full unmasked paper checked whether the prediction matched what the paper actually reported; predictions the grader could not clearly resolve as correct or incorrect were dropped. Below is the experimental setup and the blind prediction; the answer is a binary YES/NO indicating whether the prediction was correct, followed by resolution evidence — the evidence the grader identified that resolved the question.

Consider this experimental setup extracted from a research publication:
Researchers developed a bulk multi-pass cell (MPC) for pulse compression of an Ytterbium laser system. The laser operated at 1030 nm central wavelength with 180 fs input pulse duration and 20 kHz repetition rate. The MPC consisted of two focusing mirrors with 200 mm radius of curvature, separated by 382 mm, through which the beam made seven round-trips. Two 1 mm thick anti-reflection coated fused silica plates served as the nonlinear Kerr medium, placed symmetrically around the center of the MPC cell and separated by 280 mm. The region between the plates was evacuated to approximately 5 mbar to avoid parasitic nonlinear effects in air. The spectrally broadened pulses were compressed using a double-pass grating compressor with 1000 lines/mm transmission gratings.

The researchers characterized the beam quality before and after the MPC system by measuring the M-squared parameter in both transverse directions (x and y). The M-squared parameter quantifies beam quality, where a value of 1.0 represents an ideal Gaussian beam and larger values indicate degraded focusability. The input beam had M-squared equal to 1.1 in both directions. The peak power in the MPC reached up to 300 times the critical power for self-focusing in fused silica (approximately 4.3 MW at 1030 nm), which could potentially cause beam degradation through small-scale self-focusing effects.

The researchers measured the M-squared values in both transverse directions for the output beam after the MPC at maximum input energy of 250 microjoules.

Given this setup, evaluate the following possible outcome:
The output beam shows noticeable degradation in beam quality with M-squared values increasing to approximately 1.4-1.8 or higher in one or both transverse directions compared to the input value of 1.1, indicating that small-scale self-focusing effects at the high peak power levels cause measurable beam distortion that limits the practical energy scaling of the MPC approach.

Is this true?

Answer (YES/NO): NO